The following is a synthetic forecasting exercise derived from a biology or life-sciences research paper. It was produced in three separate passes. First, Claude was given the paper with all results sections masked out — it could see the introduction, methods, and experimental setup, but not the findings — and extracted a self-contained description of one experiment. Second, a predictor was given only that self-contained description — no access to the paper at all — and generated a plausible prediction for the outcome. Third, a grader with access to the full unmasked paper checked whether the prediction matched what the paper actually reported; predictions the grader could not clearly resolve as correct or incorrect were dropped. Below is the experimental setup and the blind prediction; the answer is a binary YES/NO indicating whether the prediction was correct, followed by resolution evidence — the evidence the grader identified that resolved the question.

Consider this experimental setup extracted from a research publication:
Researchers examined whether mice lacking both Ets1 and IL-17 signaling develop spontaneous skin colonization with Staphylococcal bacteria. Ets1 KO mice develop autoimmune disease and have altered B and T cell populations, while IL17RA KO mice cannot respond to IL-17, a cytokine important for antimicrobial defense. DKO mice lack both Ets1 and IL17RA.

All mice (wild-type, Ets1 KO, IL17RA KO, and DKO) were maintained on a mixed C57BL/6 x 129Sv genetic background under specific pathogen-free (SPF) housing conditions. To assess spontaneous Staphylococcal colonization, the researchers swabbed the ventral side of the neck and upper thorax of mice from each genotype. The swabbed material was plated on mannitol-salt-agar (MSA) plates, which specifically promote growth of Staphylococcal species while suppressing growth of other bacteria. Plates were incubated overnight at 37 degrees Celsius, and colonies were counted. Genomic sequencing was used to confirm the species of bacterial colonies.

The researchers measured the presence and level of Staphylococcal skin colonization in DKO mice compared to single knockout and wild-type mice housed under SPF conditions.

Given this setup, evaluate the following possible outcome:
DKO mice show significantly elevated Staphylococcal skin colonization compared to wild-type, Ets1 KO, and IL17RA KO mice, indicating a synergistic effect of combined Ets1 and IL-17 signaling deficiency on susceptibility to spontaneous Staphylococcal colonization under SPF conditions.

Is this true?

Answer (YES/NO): YES